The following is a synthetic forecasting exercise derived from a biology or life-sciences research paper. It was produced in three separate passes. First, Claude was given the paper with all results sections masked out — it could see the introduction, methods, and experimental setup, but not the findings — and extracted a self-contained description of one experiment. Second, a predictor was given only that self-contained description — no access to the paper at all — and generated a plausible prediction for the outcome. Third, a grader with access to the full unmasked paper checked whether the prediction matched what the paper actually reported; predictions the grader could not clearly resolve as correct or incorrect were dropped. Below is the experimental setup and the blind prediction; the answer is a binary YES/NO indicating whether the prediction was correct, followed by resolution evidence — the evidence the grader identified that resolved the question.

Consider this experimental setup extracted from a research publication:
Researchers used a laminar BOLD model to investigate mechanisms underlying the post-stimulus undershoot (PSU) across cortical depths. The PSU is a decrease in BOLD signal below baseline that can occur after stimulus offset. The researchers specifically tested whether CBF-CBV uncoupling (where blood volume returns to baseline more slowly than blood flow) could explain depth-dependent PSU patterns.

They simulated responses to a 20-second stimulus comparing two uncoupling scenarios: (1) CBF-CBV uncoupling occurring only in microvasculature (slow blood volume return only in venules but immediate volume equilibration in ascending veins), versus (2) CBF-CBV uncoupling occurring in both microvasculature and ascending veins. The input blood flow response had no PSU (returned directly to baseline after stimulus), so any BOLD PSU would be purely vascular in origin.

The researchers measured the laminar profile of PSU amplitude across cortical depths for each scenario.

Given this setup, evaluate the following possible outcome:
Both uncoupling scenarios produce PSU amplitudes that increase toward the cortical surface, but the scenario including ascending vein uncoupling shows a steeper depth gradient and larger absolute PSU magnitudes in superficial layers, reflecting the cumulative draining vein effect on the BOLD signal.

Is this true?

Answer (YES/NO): NO